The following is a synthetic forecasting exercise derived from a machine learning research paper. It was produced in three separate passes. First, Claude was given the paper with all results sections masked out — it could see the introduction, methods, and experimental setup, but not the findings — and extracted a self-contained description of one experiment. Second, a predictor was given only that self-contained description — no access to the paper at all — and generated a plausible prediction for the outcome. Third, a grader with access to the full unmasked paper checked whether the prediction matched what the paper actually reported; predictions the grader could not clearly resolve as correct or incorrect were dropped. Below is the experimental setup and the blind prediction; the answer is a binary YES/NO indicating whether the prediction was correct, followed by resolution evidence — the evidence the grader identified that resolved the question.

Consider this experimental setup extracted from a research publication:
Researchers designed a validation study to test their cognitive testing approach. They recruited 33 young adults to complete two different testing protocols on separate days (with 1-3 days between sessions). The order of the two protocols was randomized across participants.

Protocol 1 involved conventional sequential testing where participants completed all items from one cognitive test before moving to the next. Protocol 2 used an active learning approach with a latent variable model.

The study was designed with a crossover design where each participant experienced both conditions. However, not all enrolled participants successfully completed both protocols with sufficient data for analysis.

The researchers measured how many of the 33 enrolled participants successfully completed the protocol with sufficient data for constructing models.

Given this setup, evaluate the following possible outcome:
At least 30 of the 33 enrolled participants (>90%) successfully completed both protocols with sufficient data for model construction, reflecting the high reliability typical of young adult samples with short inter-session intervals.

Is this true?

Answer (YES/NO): NO